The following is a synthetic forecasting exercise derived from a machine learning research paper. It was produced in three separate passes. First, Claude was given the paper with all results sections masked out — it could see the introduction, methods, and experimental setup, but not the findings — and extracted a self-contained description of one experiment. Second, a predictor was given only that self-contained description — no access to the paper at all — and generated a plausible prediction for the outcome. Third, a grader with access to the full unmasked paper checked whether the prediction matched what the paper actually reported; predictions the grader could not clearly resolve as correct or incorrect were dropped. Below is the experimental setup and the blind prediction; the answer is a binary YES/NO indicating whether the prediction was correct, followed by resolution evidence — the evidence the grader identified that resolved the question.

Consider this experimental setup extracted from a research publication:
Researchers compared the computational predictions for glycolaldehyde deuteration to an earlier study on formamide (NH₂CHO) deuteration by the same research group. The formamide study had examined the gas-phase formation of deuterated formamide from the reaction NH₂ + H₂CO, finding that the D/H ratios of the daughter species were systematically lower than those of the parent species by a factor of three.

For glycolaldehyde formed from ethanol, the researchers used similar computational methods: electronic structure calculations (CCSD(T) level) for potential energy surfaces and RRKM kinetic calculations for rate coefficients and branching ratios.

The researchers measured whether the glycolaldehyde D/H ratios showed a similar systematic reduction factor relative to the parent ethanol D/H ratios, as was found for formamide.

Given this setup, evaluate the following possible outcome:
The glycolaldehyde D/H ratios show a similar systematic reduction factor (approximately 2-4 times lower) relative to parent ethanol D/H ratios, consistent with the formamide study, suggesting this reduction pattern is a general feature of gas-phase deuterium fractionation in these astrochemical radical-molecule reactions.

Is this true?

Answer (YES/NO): NO